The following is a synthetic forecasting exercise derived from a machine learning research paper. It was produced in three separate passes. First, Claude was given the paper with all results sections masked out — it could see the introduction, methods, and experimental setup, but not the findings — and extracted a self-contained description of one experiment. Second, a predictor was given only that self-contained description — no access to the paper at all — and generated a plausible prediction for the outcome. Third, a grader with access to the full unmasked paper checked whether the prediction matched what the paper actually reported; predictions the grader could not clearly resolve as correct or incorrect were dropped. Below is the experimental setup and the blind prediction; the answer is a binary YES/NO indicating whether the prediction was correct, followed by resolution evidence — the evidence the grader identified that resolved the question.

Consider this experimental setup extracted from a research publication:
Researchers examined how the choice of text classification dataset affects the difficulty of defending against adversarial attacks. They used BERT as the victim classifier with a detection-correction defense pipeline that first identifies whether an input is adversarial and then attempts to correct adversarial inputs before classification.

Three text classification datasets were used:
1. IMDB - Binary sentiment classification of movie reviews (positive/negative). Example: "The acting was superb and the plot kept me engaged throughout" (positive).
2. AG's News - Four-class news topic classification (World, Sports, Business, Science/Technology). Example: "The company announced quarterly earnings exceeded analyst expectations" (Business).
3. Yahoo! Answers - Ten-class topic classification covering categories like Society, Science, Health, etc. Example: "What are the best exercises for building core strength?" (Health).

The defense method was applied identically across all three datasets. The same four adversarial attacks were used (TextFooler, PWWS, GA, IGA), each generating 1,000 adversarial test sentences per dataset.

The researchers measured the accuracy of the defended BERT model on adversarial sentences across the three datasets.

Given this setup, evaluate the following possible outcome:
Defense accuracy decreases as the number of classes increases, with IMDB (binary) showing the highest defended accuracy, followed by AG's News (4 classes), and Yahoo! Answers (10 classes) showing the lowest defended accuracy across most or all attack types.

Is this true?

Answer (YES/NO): NO